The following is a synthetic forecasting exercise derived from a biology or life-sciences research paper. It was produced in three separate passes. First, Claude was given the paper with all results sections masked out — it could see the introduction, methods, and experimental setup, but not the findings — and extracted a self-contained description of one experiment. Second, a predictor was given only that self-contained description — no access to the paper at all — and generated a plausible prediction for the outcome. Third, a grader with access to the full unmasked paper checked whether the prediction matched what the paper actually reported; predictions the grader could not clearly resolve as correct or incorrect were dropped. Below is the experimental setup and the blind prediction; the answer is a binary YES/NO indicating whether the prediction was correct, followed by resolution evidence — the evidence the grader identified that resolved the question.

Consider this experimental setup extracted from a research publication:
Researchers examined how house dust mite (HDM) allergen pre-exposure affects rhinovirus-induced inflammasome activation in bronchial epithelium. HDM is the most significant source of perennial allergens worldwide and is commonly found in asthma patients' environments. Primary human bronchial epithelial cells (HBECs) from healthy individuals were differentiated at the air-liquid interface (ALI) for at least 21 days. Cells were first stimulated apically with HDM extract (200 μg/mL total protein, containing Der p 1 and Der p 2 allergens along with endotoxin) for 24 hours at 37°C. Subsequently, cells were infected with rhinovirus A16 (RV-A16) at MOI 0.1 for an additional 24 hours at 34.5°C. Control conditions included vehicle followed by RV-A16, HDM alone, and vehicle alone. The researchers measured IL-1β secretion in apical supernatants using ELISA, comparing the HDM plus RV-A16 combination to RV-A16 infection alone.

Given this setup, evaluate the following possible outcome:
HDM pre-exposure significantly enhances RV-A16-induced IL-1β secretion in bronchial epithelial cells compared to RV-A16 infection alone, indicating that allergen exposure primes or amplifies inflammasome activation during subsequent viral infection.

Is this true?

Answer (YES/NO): YES